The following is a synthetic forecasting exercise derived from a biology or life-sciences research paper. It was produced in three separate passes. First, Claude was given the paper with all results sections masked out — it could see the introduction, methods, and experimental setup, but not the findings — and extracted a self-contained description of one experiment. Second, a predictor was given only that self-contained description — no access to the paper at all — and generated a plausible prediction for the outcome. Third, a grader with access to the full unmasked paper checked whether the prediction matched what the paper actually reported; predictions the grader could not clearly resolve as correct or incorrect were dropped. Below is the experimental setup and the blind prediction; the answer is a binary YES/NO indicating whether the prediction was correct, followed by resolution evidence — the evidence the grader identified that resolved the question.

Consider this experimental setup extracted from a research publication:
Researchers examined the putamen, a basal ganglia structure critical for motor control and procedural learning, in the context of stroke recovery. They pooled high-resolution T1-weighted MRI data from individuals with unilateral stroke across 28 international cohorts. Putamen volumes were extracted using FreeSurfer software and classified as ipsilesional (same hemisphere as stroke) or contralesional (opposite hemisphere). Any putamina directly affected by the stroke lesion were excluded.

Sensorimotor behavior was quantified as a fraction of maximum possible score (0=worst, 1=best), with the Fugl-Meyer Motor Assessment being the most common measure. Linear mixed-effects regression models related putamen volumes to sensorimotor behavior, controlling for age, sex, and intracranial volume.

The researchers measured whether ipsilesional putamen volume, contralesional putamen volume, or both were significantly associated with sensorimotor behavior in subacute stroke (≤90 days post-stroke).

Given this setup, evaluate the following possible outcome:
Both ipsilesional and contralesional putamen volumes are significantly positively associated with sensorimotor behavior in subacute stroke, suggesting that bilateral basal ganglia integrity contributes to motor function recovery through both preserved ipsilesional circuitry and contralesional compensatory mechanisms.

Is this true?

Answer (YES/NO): NO